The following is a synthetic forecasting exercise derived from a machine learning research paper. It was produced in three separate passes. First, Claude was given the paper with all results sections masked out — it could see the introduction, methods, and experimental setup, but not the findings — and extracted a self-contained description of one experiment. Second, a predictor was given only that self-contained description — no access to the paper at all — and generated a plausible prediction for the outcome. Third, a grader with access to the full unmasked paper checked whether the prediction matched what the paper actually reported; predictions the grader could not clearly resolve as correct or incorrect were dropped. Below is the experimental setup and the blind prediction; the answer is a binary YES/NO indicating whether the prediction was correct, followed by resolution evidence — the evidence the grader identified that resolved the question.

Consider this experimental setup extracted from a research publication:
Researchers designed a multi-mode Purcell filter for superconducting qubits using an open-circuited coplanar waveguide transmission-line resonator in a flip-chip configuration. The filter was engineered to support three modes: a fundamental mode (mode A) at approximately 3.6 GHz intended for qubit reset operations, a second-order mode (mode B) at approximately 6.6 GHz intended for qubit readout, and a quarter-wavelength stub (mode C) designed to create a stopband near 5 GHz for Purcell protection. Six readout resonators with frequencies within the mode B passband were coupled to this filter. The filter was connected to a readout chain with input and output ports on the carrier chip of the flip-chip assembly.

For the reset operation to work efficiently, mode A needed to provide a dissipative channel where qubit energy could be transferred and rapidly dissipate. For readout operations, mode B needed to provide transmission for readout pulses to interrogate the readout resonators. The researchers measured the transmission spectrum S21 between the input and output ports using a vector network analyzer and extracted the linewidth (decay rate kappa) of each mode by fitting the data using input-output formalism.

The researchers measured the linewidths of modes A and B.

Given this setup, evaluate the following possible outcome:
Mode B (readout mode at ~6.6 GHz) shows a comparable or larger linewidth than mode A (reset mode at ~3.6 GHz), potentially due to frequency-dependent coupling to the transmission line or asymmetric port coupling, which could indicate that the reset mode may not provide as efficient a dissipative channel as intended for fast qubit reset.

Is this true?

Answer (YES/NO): NO